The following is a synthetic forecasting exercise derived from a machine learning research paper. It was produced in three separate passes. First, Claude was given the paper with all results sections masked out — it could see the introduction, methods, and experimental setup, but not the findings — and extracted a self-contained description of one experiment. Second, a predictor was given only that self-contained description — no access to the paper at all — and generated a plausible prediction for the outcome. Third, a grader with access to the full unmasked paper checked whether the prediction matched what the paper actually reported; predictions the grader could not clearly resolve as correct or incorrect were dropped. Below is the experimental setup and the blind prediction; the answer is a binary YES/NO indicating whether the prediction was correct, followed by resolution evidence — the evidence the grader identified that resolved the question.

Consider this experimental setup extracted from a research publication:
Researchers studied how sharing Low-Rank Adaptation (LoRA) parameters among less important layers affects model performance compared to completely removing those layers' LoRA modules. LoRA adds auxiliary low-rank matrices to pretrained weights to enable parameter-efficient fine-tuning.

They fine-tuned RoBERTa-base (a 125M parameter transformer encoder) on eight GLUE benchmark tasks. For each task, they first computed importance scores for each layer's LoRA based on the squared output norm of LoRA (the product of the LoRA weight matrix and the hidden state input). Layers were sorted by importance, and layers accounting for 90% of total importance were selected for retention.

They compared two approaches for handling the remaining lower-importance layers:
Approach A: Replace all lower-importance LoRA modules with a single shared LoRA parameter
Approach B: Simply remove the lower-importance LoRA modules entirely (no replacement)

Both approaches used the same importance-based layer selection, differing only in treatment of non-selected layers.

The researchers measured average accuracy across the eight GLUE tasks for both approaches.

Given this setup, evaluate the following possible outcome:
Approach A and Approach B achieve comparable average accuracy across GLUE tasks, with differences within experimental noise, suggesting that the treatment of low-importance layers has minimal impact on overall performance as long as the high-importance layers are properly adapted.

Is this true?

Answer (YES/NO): NO